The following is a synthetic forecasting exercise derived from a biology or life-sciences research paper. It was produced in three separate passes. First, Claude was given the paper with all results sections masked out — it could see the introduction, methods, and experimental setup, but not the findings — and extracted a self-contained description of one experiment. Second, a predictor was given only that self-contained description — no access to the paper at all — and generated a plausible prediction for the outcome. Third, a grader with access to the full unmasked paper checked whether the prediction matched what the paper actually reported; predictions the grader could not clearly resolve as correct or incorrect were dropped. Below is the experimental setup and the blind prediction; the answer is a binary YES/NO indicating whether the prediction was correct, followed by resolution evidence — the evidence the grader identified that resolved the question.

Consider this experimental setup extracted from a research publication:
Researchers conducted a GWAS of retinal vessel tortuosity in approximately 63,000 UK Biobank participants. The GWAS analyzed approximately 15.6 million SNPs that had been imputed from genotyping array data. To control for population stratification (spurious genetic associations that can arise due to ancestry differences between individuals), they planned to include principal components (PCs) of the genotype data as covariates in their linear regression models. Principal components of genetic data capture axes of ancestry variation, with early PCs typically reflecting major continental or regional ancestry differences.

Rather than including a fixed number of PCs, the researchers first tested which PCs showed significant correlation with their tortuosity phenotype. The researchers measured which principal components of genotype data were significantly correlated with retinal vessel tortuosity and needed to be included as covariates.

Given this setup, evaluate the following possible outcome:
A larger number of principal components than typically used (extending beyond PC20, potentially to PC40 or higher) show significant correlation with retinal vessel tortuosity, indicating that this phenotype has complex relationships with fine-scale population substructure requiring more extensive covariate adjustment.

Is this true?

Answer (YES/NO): NO